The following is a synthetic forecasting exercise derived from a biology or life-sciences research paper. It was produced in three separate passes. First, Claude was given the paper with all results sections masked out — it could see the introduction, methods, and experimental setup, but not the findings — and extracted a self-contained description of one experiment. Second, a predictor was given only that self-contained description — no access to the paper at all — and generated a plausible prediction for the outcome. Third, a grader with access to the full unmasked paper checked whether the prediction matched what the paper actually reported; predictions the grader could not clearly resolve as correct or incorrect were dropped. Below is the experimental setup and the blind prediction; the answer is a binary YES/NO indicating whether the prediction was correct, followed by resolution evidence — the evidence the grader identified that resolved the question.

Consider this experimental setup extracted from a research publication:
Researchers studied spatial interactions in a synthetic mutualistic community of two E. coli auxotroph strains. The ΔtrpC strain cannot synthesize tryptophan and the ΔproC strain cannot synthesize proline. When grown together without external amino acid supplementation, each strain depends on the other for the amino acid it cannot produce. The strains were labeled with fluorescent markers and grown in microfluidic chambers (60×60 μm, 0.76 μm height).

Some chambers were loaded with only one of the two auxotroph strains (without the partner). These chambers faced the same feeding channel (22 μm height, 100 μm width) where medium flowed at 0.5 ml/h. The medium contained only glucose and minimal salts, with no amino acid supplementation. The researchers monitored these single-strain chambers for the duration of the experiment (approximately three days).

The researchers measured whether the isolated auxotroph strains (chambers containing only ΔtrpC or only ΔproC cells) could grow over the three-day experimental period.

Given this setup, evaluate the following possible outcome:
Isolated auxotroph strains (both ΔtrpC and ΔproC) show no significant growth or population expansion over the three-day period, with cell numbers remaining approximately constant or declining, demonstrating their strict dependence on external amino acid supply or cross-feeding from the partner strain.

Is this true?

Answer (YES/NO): YES